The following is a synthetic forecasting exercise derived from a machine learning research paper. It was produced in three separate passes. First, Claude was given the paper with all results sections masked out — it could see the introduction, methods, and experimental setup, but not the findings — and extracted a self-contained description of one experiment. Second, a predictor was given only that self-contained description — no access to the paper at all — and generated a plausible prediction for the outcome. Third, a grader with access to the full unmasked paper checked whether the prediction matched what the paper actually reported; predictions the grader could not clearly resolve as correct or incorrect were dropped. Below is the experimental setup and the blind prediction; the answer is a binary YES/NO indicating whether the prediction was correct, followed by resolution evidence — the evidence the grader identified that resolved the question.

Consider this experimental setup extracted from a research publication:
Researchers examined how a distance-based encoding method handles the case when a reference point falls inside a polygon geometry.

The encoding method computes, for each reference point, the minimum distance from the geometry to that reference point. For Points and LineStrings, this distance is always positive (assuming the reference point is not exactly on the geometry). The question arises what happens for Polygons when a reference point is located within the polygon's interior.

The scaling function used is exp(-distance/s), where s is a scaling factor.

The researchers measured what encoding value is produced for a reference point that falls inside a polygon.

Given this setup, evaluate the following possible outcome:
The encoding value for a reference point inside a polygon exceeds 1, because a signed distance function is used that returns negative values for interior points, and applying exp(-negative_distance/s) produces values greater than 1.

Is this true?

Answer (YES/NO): NO